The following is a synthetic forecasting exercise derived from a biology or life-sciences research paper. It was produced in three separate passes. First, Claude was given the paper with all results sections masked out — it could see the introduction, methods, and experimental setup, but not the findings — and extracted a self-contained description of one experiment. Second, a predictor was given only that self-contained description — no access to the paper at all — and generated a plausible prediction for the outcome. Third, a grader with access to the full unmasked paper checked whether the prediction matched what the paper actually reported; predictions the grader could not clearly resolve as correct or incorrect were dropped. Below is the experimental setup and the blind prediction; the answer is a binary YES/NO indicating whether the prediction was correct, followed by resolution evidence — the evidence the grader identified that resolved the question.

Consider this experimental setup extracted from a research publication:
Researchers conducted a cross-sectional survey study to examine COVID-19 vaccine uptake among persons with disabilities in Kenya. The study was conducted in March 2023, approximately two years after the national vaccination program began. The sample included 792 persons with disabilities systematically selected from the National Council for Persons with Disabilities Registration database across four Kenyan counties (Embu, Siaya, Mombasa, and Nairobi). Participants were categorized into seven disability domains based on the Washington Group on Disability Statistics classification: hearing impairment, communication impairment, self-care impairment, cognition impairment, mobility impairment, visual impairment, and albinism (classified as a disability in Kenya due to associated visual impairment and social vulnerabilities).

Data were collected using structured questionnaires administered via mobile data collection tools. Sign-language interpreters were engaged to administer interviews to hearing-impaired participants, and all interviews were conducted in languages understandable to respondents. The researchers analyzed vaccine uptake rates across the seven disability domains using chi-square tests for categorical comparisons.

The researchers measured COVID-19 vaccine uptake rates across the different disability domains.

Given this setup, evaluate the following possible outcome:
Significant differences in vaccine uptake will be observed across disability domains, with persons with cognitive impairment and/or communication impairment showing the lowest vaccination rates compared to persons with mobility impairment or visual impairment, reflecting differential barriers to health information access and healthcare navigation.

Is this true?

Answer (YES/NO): NO